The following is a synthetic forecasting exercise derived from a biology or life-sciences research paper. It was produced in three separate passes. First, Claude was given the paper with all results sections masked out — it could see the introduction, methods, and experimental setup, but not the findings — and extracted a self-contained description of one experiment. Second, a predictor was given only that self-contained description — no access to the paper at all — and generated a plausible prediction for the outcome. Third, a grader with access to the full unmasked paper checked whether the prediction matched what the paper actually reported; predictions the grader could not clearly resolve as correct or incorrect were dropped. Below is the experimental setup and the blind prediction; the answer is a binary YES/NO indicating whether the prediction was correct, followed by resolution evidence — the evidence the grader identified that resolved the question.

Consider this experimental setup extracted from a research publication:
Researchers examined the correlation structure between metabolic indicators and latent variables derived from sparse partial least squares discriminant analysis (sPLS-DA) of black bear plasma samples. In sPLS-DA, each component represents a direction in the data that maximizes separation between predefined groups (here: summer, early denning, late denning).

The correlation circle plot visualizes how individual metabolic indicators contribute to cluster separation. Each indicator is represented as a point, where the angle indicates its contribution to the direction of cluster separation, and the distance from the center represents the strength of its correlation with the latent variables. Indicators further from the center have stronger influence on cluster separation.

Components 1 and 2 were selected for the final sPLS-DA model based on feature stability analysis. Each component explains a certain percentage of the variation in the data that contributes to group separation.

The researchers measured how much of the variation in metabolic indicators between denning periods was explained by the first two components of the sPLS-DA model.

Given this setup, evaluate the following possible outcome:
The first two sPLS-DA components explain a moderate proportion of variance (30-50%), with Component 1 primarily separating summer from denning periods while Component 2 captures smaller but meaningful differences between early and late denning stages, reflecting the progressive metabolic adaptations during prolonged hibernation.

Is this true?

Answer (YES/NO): NO